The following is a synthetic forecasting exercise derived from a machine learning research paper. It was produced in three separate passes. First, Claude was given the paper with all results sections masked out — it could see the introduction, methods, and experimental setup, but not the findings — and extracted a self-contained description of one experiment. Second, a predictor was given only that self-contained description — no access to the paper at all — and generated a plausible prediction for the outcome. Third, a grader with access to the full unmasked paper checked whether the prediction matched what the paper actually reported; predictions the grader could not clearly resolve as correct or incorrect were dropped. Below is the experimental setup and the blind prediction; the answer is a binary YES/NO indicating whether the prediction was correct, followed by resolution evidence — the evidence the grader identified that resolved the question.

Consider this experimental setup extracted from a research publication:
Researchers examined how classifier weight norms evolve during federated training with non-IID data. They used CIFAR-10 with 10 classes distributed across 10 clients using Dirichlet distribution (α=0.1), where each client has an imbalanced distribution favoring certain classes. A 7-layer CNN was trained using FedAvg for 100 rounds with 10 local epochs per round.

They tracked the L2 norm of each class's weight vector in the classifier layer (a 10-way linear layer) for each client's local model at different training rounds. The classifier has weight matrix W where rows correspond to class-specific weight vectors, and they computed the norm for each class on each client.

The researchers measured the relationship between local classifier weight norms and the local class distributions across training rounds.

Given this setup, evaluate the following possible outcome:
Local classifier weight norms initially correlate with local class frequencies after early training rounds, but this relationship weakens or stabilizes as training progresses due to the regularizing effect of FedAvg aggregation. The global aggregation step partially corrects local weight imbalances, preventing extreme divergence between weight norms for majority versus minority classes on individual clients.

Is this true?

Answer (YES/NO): NO